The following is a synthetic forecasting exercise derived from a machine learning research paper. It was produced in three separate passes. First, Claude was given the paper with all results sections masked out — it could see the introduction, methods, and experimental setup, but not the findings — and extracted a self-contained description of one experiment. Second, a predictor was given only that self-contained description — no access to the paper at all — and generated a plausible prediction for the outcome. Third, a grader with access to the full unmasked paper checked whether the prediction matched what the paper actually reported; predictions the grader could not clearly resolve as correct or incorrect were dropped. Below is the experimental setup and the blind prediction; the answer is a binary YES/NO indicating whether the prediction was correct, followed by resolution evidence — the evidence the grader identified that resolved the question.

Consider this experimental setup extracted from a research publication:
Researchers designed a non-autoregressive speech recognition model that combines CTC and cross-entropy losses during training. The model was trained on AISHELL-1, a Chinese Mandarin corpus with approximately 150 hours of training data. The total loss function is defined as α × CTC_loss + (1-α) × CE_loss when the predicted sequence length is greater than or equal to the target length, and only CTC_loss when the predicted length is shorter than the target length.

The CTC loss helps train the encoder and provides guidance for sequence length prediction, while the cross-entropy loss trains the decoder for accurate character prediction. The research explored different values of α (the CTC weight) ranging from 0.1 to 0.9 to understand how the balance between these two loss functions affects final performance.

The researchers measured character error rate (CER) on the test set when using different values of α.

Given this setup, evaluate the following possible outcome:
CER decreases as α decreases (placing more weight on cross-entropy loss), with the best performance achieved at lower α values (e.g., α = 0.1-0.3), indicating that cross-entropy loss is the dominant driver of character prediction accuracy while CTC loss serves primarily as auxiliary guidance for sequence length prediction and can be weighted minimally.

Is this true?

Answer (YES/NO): NO